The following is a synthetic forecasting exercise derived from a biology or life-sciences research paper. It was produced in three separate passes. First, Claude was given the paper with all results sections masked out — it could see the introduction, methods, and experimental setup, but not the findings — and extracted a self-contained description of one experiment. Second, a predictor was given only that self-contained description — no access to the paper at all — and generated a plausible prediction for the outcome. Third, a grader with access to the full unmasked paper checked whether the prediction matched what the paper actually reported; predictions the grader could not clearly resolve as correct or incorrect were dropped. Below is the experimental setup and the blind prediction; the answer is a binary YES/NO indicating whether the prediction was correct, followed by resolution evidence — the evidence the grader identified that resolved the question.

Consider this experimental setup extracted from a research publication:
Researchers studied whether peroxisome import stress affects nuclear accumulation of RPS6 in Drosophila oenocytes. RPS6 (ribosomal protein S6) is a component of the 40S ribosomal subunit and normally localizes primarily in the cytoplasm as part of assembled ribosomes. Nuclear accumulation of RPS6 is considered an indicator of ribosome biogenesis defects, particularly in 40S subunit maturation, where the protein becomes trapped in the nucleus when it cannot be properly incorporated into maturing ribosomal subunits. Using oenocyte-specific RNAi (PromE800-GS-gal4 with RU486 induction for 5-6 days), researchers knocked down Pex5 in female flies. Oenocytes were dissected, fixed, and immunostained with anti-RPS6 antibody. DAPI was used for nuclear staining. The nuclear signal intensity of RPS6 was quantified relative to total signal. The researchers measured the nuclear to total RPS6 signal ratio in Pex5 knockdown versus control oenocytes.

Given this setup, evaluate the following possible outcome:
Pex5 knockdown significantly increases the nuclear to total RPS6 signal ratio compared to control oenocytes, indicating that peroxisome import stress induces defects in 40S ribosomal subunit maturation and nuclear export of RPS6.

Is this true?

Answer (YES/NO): YES